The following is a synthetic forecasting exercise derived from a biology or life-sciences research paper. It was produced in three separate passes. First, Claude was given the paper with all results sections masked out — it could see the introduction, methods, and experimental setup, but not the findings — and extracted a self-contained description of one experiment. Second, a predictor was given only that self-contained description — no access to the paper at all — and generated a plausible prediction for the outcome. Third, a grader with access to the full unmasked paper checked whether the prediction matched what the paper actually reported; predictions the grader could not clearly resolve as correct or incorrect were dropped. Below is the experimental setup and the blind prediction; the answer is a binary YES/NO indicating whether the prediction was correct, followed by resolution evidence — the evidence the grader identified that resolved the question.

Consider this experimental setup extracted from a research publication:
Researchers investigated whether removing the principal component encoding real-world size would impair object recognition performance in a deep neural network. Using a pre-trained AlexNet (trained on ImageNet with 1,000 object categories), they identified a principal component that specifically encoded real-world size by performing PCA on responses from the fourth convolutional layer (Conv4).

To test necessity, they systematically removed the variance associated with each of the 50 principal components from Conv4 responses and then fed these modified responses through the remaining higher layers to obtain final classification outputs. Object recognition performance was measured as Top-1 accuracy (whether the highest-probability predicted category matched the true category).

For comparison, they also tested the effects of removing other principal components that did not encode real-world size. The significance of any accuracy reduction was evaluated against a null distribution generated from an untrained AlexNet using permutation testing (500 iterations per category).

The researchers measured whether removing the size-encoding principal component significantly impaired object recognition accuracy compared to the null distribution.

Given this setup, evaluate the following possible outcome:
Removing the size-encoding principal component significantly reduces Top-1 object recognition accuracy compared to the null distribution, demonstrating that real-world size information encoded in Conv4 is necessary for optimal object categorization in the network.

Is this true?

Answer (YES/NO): YES